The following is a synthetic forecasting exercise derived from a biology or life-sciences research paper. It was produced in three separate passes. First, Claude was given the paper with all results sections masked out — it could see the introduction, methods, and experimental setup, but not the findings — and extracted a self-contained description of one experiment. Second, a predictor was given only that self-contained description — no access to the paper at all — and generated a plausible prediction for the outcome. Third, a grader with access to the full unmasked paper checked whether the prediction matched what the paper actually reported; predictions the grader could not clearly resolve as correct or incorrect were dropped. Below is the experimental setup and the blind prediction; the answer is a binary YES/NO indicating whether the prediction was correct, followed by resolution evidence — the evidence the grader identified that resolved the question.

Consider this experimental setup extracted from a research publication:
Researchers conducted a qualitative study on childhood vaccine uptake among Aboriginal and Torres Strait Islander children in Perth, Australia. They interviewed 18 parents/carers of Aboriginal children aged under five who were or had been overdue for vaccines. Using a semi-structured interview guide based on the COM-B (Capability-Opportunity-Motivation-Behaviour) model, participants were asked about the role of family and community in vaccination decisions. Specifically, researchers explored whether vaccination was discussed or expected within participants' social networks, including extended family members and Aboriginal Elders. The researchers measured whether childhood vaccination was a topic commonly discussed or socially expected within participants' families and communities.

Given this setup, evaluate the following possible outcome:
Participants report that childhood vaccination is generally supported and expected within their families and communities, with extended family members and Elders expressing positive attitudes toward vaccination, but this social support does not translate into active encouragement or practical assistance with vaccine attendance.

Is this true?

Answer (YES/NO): NO